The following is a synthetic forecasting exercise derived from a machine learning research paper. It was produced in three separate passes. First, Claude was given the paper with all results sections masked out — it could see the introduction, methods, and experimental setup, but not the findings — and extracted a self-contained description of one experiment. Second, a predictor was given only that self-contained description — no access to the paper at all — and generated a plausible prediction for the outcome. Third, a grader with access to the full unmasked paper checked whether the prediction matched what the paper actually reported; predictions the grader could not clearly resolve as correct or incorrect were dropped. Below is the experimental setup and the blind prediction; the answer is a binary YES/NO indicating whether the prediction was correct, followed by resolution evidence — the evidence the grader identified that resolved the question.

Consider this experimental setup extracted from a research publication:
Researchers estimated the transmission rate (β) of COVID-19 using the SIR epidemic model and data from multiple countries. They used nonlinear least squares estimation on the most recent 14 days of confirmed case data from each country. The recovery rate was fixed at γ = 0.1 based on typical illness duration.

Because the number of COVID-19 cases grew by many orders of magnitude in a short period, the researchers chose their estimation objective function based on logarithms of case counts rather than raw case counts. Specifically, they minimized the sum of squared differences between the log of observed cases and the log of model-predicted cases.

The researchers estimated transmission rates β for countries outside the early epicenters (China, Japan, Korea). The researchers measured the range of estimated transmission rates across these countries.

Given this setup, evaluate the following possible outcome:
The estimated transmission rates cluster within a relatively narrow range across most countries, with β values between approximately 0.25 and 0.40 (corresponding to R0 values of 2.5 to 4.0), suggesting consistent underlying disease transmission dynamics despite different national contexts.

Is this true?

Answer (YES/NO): NO